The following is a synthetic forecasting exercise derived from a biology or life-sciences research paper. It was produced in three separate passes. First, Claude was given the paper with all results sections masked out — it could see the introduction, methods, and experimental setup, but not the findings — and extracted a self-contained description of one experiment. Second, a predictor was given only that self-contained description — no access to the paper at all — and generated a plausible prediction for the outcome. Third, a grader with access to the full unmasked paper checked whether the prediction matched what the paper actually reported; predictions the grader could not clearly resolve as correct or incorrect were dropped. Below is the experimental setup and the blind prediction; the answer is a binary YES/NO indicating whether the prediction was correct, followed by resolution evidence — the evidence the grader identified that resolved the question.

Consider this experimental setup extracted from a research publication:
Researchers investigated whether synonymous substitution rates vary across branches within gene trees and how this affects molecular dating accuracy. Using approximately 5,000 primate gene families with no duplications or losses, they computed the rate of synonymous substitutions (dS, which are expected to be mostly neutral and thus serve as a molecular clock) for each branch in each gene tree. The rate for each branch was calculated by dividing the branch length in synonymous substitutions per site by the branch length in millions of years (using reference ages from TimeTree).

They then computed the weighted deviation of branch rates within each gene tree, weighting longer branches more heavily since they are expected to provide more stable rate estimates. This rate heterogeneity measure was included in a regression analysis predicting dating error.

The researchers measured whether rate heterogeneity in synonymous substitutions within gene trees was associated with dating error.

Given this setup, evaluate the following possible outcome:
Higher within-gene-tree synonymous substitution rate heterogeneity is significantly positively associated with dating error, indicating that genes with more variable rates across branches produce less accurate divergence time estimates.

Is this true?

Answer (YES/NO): YES